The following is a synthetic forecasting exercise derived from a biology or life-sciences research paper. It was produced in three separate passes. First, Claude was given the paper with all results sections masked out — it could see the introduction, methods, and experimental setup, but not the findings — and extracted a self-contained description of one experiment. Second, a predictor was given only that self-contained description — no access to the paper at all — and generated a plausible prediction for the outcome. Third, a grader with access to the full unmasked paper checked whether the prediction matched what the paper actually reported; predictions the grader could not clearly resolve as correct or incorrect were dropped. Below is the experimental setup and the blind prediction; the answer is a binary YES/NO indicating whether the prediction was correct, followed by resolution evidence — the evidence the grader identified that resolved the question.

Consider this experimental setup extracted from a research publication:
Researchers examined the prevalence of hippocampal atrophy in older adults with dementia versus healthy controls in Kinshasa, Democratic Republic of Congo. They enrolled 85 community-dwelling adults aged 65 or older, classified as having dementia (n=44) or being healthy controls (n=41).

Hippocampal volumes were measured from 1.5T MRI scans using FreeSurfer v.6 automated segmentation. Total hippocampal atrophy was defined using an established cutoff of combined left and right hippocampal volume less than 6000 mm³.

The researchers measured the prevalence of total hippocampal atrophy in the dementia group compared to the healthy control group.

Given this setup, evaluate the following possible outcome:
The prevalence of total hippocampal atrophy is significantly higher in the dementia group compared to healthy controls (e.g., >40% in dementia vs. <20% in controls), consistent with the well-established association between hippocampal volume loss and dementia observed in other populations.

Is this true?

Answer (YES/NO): NO